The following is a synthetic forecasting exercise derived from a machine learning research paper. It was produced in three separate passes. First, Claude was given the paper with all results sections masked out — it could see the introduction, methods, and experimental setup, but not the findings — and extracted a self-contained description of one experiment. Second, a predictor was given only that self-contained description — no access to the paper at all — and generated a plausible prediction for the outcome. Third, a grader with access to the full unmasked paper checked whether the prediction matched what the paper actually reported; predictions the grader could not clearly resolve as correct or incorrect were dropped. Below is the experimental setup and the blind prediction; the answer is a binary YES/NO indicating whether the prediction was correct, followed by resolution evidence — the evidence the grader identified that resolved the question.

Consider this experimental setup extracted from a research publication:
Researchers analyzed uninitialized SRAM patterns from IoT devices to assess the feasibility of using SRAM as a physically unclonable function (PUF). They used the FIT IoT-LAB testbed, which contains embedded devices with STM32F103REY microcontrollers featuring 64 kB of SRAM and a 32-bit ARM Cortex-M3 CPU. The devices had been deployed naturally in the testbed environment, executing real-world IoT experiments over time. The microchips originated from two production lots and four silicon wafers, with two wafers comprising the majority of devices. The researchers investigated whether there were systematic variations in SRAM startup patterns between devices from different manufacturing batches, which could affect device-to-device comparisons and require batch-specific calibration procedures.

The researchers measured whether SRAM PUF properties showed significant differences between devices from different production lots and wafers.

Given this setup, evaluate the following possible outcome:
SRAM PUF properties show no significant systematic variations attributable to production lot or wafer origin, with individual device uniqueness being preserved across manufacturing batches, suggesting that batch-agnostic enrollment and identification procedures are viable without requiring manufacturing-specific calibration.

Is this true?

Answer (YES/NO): YES